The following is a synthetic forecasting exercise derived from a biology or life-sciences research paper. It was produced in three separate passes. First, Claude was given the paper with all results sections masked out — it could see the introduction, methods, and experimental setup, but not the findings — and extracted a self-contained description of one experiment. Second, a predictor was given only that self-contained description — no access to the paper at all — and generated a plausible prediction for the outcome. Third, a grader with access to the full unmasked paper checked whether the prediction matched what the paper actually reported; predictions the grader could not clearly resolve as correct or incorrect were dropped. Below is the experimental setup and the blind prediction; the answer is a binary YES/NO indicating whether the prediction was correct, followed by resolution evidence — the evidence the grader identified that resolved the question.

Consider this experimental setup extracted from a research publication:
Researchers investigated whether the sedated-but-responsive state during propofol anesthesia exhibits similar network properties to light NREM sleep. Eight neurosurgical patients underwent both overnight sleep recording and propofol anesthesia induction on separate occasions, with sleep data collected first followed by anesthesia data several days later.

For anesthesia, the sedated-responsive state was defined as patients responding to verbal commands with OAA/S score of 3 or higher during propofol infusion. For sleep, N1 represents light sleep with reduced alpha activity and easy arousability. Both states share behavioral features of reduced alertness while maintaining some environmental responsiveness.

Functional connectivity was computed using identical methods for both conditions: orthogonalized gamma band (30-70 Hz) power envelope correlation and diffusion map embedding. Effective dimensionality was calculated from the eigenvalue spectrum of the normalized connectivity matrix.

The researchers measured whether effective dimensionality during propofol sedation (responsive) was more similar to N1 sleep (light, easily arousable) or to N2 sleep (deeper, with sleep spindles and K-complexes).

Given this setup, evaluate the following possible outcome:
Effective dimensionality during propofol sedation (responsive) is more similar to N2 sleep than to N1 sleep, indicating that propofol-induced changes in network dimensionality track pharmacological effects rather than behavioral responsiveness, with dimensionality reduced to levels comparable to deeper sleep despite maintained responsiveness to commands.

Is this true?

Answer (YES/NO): YES